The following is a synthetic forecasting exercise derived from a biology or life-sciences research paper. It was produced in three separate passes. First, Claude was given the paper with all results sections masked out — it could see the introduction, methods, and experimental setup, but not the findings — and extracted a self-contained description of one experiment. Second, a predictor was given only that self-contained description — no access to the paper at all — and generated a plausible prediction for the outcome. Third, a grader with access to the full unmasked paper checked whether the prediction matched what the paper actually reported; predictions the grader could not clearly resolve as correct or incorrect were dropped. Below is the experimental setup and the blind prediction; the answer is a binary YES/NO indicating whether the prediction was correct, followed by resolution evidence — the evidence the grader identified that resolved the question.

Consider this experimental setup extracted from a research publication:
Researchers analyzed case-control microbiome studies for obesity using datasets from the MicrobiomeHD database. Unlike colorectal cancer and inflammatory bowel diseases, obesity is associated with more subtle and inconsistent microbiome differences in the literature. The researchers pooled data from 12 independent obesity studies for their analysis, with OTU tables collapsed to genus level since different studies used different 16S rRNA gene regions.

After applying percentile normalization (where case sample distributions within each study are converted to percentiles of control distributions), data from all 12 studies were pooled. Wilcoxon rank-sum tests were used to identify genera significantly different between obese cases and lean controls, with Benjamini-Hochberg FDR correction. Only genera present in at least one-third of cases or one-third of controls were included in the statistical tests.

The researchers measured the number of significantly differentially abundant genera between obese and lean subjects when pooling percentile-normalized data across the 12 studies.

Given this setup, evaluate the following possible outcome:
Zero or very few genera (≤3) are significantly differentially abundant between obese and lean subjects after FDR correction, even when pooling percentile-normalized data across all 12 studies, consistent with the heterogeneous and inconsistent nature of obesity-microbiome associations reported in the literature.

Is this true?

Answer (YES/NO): NO